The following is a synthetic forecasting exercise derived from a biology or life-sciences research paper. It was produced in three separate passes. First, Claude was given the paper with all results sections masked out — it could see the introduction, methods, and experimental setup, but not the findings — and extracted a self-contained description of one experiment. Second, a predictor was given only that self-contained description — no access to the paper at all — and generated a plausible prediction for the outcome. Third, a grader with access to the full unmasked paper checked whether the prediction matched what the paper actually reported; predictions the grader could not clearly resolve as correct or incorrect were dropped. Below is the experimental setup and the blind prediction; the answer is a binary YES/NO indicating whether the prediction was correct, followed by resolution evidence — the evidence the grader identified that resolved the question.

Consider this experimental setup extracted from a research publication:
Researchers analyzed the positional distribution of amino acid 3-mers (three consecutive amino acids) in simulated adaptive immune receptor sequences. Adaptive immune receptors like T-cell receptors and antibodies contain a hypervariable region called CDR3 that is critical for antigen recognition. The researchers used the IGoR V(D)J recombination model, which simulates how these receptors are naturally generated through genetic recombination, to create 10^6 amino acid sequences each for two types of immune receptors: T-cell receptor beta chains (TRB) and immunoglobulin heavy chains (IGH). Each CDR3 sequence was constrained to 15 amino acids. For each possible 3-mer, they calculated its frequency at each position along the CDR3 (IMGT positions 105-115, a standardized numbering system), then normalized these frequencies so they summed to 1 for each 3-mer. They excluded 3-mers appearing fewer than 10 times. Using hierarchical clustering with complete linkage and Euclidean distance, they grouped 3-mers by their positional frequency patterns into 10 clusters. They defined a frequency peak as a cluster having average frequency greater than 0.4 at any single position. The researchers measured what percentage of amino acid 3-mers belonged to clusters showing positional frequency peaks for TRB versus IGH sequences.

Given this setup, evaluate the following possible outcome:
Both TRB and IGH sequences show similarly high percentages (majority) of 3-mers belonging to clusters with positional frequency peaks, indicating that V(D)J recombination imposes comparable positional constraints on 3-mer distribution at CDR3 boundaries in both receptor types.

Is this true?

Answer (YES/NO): NO